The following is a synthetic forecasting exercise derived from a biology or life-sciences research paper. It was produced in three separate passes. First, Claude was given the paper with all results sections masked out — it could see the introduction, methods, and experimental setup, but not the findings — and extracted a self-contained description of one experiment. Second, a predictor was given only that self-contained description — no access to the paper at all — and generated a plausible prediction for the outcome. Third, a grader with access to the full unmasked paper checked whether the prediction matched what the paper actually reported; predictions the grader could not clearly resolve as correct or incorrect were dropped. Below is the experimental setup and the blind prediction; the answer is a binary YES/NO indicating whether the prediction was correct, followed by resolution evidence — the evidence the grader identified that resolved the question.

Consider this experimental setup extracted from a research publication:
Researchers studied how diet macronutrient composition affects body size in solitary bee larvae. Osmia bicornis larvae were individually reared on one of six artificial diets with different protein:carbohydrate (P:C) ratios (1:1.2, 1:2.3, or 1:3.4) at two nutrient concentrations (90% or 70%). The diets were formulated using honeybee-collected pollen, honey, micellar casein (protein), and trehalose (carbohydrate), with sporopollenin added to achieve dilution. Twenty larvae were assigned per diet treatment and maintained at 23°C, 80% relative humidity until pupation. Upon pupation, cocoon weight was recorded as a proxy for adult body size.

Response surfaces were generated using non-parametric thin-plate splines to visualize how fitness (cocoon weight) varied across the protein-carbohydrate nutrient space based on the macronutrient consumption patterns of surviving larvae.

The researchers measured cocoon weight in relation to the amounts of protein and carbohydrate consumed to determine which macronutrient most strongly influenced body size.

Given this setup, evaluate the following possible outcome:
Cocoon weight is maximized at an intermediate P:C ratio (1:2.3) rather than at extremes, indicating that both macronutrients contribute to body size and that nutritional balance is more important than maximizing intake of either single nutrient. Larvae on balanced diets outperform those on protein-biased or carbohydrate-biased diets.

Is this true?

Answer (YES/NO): NO